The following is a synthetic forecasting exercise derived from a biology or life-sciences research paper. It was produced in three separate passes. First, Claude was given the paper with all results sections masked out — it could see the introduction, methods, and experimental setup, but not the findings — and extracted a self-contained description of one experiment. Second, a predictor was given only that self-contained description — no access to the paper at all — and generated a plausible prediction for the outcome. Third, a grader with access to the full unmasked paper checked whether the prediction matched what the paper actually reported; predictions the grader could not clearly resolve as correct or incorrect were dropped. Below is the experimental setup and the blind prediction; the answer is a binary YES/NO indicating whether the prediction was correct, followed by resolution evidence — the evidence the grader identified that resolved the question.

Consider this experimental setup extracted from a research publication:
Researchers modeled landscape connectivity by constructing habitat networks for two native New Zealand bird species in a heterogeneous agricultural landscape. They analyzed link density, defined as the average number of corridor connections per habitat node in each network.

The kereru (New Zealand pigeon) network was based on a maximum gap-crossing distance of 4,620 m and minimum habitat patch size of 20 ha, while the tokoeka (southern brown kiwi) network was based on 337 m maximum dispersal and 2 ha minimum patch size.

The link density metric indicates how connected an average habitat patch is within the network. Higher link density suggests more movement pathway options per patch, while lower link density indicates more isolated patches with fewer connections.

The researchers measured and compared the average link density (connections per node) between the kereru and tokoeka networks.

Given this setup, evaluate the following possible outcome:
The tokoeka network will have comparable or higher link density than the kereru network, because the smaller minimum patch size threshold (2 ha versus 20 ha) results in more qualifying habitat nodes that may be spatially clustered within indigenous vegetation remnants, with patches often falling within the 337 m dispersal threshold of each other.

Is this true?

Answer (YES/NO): YES